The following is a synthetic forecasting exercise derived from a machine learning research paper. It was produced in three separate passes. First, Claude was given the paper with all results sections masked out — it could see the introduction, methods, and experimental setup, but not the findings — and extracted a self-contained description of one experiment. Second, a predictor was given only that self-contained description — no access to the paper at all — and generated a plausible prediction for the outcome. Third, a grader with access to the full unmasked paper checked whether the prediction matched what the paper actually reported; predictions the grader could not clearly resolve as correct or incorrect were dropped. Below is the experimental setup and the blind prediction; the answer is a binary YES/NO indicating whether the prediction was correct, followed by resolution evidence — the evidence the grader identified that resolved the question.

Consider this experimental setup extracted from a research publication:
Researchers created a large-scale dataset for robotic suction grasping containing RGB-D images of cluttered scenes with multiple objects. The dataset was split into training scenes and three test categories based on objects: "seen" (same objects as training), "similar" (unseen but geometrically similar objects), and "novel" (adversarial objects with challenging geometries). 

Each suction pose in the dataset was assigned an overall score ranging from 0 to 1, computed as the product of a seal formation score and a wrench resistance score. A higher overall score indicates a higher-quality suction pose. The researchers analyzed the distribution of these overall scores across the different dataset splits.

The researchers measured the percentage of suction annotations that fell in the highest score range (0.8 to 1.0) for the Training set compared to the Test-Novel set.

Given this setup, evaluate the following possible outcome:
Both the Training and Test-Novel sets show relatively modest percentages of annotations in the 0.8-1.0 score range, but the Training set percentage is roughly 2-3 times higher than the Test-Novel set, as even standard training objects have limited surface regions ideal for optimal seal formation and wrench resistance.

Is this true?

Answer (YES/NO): NO